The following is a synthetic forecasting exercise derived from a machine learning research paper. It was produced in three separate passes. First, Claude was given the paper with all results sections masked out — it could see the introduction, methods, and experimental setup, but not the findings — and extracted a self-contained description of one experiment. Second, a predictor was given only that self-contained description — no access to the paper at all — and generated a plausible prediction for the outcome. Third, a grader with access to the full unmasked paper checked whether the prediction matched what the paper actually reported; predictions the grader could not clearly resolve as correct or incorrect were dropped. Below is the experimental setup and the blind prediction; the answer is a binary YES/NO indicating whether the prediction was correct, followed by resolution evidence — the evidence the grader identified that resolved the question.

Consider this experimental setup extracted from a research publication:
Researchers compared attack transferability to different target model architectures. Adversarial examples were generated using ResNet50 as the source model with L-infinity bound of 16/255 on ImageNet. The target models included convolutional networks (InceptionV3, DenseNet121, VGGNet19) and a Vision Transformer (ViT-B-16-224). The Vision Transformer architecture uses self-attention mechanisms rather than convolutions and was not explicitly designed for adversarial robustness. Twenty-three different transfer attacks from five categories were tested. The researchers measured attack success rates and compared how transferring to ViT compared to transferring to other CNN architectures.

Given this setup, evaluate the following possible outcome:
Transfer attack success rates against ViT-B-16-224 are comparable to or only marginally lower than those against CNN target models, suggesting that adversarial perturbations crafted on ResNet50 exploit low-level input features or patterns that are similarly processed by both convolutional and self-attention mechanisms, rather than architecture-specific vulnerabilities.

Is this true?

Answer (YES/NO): NO